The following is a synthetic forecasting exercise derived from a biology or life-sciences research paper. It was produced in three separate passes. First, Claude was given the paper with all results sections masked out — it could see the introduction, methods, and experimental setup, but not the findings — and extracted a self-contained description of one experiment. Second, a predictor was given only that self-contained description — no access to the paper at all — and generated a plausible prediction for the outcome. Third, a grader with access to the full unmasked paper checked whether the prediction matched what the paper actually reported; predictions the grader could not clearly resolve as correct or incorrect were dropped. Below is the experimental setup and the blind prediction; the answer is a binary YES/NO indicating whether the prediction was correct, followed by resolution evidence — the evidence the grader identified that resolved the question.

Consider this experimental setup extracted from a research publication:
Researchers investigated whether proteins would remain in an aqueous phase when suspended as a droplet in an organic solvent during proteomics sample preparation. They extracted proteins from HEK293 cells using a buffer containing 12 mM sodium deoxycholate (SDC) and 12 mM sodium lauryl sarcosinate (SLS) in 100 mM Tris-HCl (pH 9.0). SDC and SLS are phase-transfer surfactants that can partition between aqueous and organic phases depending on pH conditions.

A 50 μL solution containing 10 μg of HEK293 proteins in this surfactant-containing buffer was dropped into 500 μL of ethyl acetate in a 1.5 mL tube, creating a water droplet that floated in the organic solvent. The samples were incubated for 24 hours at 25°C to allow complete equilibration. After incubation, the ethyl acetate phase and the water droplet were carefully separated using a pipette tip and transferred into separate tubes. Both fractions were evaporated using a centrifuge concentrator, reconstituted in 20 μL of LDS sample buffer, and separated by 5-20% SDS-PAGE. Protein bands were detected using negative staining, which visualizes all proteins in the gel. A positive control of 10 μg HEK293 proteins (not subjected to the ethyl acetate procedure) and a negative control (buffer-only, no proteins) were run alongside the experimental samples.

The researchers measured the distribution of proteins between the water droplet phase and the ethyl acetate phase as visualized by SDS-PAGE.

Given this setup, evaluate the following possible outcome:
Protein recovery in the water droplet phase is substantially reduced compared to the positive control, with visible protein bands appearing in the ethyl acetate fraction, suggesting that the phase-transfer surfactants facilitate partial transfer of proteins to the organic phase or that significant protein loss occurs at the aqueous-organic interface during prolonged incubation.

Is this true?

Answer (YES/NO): NO